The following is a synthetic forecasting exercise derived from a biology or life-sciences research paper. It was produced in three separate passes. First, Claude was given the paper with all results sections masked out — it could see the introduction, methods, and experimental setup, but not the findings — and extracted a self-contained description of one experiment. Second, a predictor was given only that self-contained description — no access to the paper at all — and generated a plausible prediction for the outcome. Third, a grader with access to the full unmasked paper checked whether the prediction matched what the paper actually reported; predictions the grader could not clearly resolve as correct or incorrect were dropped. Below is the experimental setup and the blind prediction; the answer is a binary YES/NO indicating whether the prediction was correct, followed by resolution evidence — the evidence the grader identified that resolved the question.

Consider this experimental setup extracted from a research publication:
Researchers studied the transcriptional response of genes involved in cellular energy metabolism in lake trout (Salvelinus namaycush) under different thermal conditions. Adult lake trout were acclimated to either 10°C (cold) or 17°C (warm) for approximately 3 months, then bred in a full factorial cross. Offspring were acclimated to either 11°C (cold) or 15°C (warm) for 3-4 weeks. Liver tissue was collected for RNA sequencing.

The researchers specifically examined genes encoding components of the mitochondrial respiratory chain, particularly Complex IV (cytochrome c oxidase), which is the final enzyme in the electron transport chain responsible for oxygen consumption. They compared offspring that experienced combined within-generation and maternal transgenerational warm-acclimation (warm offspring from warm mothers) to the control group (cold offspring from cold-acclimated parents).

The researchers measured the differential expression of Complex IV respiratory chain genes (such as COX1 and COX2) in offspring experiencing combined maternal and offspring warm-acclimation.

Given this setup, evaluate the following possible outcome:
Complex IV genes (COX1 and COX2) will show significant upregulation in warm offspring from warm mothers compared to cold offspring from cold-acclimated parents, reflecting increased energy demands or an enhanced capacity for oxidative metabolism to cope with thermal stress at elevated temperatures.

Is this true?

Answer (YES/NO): NO